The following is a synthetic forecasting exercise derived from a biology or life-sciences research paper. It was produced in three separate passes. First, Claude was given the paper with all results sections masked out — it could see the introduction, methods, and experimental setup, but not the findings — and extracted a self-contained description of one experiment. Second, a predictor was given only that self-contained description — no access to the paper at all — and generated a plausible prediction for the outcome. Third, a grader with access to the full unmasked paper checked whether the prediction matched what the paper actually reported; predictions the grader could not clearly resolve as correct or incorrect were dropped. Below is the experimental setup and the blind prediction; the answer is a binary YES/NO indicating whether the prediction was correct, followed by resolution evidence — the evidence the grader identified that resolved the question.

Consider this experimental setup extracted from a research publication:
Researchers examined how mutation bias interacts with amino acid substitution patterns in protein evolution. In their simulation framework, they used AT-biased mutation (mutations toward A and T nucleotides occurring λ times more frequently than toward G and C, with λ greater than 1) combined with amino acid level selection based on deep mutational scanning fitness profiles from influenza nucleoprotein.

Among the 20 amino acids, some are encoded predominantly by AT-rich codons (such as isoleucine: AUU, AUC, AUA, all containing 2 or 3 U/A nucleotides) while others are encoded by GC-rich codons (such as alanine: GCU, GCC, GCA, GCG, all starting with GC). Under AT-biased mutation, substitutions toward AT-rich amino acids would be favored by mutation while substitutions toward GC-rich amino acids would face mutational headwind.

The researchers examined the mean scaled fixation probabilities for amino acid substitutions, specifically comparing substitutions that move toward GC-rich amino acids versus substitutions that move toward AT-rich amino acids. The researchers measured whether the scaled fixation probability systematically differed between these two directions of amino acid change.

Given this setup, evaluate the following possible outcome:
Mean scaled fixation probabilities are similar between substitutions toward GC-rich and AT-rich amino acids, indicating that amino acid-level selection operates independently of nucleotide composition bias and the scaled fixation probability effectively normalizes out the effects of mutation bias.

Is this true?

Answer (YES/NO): NO